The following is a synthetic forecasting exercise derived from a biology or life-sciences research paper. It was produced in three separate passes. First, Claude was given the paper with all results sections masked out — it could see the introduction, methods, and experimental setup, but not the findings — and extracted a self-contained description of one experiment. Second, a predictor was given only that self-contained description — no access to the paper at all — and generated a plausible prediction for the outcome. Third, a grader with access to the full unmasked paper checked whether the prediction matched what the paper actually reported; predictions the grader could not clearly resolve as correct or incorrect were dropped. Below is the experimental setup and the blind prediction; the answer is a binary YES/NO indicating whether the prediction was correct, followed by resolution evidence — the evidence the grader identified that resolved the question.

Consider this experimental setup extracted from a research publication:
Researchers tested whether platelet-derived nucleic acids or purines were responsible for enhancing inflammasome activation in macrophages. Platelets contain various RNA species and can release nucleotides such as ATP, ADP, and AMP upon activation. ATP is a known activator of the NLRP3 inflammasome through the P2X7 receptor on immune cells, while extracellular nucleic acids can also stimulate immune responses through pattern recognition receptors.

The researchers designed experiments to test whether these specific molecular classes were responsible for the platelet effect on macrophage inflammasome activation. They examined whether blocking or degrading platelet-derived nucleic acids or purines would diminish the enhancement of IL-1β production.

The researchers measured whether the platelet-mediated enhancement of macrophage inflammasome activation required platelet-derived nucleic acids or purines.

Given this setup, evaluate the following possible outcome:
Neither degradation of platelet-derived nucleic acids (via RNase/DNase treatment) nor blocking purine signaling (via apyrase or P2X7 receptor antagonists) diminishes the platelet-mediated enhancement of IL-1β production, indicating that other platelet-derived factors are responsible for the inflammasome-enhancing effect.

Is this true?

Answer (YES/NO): YES